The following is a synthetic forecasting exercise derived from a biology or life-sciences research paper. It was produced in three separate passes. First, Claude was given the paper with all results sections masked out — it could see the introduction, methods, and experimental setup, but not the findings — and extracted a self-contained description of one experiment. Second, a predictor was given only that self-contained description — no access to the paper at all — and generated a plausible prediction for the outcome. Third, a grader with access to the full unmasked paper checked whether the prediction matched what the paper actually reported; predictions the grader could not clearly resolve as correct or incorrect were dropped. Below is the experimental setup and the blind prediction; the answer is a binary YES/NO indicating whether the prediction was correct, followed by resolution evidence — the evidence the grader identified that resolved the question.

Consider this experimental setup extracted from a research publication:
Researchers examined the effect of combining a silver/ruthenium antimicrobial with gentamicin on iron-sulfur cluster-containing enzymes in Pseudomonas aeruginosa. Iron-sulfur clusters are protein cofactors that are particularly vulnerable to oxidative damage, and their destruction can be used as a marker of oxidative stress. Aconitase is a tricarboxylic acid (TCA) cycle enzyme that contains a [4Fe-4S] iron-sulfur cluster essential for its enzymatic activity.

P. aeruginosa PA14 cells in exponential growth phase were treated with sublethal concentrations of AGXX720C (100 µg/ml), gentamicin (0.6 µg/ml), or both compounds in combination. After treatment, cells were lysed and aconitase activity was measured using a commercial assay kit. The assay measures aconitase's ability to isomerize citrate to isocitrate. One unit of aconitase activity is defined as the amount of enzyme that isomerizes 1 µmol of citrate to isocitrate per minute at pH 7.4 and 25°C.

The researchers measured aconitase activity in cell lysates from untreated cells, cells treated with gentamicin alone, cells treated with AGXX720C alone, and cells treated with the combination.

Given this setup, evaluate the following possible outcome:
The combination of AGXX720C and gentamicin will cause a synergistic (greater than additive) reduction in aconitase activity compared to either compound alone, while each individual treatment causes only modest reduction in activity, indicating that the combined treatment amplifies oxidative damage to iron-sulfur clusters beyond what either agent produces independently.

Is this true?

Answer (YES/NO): NO